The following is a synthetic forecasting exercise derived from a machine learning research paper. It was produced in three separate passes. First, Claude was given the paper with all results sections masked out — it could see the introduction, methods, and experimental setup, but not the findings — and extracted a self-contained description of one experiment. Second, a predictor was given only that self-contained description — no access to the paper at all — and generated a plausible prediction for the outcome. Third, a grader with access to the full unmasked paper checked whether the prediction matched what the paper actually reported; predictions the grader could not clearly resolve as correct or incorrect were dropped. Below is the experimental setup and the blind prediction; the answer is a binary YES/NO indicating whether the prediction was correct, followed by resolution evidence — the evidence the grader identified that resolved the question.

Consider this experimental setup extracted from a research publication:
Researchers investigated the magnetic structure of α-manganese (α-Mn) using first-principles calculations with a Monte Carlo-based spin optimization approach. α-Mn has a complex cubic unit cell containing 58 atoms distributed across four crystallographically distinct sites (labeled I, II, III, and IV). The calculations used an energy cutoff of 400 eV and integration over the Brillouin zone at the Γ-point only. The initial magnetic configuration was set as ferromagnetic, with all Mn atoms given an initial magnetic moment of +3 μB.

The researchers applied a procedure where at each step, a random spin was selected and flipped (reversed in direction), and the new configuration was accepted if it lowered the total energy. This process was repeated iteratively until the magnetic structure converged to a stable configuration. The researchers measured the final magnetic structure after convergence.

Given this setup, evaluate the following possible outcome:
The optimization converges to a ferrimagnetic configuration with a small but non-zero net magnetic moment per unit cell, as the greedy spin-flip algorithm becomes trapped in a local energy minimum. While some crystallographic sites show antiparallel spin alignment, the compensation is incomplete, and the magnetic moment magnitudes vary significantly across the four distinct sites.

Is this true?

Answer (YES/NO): NO